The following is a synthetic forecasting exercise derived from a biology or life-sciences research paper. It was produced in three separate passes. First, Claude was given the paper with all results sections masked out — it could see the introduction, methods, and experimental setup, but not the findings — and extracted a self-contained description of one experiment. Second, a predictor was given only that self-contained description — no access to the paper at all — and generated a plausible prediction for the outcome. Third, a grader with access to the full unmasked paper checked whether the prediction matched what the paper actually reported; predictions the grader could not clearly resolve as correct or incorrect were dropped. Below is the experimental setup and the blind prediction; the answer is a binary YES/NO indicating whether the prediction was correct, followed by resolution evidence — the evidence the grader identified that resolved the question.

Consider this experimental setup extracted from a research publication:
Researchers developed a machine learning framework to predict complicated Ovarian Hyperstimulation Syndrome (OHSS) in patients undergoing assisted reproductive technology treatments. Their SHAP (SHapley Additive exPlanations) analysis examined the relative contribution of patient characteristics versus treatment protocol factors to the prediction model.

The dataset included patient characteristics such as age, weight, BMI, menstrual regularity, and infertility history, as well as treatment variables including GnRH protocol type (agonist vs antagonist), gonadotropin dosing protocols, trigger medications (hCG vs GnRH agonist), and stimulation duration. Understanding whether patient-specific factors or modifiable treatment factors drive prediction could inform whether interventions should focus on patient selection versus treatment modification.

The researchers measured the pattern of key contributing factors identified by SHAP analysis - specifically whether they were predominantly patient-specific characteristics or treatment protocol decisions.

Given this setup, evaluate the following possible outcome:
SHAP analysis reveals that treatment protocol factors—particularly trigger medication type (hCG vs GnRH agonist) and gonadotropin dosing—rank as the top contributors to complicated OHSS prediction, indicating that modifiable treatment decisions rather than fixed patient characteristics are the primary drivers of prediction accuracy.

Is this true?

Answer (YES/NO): NO